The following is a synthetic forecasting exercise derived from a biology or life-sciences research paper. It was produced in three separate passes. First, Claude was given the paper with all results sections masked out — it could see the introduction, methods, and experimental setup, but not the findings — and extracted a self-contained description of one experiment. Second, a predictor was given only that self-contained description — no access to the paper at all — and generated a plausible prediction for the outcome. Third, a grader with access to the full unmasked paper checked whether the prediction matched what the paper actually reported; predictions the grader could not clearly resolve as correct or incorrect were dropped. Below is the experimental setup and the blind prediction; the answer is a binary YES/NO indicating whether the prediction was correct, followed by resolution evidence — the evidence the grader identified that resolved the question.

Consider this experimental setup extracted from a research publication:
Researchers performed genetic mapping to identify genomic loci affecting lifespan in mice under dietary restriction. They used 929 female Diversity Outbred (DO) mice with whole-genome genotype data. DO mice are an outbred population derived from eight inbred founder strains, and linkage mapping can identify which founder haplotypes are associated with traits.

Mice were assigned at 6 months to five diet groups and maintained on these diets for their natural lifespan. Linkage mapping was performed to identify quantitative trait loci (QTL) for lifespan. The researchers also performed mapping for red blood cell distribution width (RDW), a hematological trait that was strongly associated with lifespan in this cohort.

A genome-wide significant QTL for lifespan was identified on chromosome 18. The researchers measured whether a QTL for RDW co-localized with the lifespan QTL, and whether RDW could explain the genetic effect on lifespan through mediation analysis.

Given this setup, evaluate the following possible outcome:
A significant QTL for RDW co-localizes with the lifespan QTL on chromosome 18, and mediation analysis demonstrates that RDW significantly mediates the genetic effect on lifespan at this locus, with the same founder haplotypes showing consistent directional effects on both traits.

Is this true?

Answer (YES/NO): YES